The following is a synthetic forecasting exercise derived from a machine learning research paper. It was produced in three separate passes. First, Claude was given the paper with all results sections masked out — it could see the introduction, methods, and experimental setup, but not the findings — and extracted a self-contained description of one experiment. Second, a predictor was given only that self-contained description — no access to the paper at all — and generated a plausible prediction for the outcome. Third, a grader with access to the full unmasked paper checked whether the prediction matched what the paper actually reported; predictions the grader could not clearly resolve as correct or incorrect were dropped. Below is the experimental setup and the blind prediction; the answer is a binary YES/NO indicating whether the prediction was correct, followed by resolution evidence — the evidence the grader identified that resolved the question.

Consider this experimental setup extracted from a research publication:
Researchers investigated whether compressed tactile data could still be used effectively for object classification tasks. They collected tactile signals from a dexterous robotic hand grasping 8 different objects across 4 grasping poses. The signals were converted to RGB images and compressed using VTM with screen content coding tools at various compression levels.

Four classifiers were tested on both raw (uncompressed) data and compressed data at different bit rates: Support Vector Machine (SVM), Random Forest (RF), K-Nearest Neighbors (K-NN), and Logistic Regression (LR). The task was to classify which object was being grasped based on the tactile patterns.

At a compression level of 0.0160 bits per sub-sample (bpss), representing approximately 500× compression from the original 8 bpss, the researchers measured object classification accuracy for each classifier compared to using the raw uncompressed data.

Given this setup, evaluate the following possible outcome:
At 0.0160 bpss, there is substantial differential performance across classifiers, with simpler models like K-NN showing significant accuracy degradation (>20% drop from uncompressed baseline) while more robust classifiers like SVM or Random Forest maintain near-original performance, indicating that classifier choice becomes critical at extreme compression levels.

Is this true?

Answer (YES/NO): NO